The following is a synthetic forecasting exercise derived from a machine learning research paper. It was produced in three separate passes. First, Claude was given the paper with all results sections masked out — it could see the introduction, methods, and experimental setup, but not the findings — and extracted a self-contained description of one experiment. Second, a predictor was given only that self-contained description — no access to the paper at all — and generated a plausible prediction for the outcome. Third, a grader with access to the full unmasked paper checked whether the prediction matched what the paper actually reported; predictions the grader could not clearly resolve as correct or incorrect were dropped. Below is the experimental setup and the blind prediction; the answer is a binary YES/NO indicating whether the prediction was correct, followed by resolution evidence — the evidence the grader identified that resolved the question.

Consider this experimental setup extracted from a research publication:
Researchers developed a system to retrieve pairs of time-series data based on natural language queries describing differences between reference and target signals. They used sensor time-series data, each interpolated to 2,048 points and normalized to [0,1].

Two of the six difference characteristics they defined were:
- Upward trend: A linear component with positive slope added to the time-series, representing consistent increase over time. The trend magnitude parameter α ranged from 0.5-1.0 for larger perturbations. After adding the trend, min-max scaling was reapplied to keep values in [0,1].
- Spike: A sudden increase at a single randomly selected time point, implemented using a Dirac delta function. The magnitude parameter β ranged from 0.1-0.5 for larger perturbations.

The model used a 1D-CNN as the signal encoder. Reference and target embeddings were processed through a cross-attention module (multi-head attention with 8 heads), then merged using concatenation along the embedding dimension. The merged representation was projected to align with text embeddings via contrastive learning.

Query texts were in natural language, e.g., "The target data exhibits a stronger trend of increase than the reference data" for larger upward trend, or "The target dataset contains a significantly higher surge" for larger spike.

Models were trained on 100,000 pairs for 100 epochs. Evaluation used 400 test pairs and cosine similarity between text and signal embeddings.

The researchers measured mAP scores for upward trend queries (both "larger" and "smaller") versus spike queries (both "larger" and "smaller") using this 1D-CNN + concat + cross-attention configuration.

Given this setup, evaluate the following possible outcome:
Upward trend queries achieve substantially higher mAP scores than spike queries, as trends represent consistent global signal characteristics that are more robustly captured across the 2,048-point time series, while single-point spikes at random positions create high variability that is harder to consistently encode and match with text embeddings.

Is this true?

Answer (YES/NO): YES